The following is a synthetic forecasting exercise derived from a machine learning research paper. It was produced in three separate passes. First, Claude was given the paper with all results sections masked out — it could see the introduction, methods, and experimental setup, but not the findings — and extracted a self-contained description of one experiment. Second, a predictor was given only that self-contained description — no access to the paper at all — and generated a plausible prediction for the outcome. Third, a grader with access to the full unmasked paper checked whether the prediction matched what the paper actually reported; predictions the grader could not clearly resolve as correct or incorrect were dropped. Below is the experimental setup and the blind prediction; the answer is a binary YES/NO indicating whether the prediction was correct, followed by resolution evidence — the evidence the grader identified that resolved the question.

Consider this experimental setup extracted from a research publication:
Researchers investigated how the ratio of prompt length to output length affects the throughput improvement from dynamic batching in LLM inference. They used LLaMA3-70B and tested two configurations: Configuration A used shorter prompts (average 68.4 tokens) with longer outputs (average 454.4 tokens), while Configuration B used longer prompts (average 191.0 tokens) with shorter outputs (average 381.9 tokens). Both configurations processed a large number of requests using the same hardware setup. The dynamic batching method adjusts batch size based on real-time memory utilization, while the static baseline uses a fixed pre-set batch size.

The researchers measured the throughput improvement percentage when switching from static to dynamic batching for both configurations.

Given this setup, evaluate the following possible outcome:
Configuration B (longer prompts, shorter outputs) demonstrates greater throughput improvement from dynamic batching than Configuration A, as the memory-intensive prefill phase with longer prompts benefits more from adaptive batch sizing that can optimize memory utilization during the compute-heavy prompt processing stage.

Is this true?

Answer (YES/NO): YES